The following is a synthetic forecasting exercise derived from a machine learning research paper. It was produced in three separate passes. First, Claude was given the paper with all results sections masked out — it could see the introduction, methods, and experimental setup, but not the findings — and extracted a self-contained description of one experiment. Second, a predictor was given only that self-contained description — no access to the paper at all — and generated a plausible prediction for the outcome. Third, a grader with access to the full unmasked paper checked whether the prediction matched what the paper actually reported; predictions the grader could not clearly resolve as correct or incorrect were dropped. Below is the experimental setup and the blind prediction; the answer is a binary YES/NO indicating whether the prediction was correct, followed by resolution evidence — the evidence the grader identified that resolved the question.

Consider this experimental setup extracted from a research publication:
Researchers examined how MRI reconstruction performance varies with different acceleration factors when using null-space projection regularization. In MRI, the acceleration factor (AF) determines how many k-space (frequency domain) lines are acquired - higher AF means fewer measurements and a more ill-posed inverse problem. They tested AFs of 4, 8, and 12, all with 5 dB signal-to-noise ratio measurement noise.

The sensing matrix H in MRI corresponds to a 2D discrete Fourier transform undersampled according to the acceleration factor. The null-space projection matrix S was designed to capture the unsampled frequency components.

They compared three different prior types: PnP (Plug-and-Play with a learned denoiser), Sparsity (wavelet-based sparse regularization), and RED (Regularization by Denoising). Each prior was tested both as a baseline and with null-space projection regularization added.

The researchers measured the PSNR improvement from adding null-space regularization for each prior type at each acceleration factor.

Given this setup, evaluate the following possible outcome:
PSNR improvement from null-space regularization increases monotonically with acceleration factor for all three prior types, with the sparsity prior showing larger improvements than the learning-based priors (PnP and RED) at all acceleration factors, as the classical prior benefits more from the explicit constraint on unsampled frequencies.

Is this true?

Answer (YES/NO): NO